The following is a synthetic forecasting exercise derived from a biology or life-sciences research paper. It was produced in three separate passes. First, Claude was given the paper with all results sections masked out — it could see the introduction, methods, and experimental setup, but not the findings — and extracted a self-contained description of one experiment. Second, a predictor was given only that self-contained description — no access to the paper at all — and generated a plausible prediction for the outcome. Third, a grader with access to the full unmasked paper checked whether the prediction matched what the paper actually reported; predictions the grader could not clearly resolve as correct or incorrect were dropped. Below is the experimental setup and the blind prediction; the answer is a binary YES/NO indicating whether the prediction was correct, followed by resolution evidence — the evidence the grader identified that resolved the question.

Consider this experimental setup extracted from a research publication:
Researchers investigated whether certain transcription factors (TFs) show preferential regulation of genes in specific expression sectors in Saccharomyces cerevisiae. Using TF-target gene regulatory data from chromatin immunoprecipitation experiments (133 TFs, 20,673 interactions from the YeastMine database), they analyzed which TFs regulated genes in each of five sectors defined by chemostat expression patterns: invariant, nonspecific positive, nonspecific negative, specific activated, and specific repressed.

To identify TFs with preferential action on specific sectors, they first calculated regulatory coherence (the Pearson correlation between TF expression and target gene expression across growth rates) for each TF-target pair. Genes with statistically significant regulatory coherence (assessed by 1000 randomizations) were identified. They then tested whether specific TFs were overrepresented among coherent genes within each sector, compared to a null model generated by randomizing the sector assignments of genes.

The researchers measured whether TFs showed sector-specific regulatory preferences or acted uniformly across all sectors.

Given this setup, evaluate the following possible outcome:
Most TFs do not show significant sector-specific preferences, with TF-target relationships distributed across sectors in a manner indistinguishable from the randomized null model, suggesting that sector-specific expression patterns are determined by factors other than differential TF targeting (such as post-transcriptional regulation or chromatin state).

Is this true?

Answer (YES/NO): NO